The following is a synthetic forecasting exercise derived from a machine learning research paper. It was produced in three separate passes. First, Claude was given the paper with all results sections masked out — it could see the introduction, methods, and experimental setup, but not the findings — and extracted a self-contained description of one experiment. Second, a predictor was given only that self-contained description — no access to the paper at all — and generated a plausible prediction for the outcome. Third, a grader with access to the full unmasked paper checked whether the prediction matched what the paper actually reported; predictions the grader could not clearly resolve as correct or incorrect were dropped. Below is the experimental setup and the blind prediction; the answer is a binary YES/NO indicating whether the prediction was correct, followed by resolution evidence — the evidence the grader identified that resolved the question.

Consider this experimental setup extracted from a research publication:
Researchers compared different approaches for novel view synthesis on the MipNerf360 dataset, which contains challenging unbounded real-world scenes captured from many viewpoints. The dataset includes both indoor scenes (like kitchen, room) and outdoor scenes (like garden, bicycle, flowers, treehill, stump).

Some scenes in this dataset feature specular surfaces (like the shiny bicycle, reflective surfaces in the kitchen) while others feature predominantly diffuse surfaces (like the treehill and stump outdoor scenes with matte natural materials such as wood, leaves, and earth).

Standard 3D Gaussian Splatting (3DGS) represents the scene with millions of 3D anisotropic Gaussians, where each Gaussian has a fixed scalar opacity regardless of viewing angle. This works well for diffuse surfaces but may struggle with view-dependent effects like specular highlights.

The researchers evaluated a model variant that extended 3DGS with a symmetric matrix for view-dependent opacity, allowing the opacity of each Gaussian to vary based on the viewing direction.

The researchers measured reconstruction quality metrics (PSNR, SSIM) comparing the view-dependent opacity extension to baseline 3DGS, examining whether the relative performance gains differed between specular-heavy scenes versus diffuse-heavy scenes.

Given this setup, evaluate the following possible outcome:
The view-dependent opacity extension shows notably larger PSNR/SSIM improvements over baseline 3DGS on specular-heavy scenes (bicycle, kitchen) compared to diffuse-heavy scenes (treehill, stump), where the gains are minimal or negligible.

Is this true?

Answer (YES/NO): YES